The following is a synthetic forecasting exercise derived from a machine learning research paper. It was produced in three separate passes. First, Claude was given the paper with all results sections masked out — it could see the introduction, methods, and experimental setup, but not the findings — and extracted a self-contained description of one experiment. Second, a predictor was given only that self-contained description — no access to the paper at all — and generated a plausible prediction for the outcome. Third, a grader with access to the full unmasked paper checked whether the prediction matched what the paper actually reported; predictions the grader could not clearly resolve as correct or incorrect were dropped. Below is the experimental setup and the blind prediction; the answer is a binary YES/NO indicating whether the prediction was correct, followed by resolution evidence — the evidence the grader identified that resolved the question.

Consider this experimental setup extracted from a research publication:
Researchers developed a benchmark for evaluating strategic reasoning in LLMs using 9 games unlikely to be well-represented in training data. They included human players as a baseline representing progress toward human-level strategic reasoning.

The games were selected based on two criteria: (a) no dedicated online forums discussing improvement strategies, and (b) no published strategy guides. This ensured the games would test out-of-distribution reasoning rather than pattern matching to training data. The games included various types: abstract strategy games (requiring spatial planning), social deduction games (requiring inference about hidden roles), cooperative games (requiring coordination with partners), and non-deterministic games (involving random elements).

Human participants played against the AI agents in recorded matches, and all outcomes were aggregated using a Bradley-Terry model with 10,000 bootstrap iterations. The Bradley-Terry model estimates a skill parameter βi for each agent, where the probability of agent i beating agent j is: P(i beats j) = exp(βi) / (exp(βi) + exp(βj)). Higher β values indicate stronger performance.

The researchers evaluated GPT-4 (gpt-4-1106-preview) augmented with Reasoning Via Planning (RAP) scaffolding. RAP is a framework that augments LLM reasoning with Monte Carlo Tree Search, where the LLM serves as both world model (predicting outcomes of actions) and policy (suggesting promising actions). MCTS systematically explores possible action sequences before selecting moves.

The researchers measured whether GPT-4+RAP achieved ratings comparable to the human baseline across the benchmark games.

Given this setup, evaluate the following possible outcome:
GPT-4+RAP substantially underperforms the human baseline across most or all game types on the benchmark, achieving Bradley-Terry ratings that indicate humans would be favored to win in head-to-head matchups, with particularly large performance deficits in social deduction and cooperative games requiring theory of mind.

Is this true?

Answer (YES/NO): NO